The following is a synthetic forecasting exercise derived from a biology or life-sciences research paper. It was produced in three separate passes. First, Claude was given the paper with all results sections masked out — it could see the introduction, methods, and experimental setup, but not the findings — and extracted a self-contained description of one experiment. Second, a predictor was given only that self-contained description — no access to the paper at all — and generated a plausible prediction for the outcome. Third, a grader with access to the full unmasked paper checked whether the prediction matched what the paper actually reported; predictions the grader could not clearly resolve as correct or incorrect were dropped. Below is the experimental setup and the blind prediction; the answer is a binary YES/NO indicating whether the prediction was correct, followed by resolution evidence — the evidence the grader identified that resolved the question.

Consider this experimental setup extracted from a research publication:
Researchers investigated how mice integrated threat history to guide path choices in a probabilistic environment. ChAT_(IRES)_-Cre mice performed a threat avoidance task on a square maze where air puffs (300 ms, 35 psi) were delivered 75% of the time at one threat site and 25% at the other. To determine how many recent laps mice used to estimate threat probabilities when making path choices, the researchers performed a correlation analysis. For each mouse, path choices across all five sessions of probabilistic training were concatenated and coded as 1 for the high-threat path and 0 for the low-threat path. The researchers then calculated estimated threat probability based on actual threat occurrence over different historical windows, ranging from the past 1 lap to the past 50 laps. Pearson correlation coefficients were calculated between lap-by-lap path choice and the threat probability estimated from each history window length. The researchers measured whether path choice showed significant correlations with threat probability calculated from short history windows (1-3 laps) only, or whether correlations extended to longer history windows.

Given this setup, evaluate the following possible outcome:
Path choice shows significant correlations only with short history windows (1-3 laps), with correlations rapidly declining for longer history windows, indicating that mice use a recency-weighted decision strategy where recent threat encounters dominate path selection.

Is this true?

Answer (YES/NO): NO